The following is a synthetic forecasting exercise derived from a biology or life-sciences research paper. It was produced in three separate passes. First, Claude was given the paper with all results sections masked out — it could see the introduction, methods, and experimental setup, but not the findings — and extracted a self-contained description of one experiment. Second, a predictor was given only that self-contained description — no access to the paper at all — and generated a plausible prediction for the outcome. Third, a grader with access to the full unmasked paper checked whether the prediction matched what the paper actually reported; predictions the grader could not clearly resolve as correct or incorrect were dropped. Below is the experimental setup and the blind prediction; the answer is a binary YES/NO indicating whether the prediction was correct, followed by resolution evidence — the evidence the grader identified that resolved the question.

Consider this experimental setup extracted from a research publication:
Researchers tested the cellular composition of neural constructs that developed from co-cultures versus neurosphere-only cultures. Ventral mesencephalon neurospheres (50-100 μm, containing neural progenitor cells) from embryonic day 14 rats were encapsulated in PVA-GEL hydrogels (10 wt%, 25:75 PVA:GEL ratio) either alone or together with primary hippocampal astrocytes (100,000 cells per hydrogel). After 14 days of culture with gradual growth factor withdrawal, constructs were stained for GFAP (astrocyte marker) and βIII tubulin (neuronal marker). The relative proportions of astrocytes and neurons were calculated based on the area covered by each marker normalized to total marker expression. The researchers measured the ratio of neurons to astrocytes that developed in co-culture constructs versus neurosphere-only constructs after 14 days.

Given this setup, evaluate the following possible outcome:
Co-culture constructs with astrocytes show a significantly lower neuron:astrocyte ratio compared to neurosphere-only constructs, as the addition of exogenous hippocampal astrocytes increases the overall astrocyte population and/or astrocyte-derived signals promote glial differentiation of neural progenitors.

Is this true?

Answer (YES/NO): NO